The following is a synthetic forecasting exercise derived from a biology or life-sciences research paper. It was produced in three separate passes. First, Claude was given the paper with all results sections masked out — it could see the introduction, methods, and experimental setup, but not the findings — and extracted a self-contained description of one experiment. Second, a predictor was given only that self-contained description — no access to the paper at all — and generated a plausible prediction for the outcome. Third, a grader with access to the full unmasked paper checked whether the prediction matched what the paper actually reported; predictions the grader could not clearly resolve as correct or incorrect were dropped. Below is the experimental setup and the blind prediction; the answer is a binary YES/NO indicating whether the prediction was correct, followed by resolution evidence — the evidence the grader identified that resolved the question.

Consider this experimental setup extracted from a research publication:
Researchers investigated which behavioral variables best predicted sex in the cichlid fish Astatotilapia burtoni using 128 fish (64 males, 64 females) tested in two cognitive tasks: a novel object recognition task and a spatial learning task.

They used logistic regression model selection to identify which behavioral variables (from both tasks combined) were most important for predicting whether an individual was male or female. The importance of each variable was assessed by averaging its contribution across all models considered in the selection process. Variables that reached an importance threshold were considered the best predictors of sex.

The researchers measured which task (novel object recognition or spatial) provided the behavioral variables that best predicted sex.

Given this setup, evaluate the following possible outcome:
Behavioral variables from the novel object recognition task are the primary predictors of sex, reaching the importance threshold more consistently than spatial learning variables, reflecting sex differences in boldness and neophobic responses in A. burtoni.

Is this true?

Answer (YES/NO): YES